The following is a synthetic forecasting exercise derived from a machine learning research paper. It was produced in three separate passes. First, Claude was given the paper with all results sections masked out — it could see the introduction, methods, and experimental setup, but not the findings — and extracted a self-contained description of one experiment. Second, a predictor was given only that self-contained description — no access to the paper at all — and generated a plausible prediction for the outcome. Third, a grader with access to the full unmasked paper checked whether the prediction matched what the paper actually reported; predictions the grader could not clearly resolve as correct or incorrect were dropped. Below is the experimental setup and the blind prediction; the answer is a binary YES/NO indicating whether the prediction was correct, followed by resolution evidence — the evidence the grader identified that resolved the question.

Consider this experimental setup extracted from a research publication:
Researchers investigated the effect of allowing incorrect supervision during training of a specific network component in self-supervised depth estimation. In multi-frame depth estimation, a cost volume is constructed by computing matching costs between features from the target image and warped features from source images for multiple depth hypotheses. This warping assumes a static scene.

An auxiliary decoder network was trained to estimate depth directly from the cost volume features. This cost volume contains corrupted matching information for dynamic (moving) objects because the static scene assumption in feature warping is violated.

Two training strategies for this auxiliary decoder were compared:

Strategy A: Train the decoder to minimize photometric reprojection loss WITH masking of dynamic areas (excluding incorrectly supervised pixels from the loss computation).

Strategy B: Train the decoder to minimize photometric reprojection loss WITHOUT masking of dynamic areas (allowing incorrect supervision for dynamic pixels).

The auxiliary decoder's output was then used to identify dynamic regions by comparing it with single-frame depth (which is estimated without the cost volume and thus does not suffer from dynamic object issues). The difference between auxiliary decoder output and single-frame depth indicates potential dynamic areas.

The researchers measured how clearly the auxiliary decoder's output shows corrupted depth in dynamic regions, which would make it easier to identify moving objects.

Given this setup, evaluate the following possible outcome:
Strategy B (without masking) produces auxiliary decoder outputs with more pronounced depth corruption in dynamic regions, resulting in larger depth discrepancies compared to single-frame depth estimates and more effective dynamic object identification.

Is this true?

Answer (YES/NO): YES